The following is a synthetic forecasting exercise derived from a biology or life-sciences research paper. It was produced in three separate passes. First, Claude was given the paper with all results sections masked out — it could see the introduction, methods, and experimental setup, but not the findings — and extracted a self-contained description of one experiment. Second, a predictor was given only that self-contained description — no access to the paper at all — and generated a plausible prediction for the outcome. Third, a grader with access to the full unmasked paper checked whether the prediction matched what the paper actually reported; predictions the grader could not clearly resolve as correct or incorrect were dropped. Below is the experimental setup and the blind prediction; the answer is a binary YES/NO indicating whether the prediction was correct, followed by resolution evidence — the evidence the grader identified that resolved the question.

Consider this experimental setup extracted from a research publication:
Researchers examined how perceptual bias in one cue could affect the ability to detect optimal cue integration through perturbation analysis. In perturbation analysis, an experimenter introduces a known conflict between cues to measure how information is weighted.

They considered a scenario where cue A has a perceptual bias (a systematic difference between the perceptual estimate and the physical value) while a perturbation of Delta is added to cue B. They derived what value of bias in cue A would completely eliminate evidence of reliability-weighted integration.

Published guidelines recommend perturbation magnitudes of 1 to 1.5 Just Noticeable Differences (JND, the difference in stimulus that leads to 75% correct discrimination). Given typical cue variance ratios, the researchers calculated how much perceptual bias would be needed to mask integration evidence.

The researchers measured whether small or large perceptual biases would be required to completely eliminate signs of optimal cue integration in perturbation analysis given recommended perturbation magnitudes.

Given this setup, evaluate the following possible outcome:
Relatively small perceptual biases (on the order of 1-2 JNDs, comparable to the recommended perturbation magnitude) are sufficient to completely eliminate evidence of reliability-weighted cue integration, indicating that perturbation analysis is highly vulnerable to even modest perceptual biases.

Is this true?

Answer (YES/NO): YES